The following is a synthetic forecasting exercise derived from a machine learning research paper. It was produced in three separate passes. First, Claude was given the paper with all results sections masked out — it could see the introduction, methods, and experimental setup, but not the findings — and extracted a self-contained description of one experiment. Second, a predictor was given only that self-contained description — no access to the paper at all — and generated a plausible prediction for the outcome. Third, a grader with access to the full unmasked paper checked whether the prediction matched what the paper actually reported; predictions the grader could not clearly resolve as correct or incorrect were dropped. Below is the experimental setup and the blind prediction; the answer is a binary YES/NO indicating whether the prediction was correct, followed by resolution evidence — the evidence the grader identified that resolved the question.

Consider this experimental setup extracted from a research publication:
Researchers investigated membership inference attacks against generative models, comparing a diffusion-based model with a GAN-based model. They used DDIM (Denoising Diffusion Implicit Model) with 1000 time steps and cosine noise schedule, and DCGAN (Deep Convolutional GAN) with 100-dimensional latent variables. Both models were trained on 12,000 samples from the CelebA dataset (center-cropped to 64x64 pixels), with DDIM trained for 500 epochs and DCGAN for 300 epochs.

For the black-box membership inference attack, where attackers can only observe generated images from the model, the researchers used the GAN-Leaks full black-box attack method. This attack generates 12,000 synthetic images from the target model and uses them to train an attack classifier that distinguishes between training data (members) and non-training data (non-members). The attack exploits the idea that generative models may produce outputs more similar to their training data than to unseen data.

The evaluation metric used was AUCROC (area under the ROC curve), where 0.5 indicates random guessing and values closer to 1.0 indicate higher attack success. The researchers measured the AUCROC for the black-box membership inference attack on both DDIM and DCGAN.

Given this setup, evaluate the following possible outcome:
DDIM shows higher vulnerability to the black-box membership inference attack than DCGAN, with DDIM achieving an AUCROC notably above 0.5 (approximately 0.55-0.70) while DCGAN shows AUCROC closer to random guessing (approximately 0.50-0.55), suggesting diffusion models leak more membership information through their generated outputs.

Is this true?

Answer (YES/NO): NO